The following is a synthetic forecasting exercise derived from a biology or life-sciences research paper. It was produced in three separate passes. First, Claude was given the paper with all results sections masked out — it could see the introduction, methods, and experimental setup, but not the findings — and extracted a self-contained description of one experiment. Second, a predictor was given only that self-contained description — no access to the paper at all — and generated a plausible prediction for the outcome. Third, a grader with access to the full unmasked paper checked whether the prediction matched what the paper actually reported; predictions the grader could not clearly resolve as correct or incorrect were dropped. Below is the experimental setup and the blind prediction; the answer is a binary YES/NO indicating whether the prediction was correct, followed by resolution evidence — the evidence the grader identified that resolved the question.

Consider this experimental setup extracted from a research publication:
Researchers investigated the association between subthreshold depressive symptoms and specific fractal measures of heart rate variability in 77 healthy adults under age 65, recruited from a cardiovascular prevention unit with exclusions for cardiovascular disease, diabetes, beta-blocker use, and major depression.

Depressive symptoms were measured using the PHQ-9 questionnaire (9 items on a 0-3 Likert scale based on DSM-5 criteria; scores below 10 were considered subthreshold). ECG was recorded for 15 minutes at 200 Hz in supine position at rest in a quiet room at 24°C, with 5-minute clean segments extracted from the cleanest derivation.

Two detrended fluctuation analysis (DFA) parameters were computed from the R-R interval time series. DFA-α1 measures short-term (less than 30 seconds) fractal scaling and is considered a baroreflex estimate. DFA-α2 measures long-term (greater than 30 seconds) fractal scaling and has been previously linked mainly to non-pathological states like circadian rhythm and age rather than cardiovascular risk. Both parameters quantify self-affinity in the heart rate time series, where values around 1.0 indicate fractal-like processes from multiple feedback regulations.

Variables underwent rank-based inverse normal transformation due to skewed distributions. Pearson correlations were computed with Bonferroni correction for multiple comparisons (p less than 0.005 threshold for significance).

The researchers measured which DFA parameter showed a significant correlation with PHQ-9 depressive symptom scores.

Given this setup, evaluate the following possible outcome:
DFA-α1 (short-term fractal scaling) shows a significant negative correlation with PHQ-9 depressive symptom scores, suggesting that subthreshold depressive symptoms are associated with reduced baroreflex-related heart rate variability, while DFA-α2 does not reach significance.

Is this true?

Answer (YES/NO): NO